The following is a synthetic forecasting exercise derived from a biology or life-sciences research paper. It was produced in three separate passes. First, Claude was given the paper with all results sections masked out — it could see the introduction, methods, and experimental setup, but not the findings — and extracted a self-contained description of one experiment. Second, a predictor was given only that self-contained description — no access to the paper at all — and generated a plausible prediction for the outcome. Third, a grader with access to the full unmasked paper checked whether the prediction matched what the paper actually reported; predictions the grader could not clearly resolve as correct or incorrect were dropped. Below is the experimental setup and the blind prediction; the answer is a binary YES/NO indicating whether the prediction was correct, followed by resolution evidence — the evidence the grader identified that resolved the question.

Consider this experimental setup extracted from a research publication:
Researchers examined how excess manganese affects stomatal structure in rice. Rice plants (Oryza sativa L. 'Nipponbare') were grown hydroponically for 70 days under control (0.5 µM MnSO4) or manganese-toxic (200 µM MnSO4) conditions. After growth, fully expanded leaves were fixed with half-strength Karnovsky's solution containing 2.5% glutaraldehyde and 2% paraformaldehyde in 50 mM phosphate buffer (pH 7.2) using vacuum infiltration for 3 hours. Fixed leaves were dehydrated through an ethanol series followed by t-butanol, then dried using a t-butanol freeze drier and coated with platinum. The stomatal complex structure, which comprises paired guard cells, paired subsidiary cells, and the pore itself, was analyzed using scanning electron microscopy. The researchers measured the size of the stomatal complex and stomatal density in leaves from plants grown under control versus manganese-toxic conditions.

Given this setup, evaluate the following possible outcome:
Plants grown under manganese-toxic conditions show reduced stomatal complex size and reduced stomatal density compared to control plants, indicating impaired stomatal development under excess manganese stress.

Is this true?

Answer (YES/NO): NO